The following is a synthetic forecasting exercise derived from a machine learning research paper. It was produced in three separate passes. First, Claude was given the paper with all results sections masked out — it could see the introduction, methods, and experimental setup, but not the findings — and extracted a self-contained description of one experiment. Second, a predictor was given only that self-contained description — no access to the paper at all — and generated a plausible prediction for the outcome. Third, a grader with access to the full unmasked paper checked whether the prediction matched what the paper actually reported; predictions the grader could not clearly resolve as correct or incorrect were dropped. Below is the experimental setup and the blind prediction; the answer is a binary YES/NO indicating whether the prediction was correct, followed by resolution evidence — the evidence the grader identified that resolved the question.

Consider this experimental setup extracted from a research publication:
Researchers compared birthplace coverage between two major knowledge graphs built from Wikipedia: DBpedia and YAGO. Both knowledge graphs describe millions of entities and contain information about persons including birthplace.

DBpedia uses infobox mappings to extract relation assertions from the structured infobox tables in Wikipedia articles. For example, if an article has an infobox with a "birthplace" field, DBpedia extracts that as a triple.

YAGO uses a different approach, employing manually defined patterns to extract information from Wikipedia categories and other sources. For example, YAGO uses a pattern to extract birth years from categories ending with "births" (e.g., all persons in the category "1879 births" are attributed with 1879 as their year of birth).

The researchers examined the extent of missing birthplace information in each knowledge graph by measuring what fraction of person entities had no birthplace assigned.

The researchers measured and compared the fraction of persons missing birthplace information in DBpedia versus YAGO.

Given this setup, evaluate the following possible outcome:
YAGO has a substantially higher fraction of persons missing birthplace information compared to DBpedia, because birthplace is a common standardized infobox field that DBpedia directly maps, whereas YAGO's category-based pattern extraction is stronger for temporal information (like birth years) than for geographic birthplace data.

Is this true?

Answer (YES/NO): YES